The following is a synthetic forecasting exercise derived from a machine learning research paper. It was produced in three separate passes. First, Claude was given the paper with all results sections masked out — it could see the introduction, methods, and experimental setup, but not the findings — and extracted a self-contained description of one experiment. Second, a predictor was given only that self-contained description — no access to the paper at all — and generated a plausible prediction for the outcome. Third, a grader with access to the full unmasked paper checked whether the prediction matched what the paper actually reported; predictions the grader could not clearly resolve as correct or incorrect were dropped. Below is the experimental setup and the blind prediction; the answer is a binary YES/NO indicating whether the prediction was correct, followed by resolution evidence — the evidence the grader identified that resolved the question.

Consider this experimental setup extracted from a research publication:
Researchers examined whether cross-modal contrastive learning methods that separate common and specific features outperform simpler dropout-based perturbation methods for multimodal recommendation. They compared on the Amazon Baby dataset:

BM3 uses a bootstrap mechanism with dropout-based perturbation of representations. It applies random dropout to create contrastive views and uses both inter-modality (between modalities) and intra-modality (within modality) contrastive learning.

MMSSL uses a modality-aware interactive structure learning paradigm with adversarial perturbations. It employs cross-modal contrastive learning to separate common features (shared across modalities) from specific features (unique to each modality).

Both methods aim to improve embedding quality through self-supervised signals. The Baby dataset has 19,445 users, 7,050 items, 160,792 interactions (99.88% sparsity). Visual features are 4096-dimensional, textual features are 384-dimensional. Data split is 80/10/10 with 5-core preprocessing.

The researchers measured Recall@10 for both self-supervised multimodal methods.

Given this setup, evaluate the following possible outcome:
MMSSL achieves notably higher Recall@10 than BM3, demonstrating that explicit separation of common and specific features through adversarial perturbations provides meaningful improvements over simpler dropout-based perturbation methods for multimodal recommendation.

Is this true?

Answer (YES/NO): YES